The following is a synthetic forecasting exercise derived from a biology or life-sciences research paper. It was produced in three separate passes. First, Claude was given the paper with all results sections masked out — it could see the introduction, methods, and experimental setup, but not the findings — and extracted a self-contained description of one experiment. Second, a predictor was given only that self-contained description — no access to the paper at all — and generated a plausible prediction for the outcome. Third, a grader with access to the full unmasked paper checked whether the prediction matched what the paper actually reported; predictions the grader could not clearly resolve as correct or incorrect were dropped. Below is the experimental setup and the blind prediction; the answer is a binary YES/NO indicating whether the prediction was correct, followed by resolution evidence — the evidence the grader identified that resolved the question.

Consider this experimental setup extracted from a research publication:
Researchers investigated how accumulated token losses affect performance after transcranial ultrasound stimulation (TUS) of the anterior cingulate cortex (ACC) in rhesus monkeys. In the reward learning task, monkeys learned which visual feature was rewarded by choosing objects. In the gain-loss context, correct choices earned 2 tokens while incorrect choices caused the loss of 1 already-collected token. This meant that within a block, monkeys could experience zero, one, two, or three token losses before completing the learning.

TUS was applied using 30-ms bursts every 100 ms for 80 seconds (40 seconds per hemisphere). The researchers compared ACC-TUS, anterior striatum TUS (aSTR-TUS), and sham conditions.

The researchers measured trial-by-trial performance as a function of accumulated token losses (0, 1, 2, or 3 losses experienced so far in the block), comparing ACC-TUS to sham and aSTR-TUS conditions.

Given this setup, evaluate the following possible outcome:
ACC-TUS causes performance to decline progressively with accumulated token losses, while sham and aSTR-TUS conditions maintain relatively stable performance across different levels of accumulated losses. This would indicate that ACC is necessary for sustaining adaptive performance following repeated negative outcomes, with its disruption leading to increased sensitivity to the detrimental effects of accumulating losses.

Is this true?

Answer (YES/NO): YES